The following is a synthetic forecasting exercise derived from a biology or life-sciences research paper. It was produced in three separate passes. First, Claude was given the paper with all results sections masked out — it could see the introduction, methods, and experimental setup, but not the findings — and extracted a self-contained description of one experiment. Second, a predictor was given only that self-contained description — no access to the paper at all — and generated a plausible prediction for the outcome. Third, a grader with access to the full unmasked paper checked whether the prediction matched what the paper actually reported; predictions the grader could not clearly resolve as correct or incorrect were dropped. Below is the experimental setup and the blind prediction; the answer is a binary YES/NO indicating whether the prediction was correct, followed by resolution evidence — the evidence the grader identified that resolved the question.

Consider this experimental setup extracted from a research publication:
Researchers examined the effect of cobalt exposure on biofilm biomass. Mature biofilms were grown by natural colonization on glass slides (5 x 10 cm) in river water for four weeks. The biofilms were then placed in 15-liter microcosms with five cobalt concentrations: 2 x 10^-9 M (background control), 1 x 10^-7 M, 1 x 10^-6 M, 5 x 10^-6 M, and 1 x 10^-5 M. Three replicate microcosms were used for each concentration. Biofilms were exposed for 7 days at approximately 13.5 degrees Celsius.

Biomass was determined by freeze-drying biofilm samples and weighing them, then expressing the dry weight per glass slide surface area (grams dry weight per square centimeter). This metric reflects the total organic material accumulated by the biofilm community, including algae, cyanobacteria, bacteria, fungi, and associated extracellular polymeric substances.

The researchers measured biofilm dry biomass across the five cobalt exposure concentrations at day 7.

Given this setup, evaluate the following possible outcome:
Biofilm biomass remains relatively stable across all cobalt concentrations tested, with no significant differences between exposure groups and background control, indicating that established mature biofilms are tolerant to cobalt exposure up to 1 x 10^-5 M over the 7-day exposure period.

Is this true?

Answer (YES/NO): NO